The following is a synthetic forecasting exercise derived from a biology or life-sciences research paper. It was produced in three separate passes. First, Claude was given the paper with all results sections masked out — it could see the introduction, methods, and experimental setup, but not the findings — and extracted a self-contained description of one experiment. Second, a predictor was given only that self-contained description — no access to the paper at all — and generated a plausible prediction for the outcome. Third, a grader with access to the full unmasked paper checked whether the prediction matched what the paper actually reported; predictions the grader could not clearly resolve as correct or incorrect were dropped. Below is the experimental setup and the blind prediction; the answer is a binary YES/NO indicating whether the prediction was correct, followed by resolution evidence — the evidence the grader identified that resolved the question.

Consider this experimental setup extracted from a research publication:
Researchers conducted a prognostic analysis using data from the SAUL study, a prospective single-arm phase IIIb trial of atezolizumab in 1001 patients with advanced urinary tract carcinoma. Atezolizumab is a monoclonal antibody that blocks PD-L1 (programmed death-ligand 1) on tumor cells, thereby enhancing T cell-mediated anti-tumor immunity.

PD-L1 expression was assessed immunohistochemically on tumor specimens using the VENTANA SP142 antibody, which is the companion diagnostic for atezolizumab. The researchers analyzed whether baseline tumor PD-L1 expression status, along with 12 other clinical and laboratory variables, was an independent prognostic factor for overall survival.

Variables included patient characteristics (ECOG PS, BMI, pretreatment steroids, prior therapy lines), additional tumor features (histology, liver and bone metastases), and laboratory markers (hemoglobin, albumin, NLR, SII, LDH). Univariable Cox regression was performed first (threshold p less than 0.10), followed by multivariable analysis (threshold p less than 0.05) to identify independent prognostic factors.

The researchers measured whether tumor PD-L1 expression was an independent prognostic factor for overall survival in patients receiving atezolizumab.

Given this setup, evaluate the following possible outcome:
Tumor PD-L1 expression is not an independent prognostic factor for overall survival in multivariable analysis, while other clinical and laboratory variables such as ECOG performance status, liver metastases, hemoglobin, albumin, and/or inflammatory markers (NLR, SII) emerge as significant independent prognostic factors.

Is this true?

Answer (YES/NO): YES